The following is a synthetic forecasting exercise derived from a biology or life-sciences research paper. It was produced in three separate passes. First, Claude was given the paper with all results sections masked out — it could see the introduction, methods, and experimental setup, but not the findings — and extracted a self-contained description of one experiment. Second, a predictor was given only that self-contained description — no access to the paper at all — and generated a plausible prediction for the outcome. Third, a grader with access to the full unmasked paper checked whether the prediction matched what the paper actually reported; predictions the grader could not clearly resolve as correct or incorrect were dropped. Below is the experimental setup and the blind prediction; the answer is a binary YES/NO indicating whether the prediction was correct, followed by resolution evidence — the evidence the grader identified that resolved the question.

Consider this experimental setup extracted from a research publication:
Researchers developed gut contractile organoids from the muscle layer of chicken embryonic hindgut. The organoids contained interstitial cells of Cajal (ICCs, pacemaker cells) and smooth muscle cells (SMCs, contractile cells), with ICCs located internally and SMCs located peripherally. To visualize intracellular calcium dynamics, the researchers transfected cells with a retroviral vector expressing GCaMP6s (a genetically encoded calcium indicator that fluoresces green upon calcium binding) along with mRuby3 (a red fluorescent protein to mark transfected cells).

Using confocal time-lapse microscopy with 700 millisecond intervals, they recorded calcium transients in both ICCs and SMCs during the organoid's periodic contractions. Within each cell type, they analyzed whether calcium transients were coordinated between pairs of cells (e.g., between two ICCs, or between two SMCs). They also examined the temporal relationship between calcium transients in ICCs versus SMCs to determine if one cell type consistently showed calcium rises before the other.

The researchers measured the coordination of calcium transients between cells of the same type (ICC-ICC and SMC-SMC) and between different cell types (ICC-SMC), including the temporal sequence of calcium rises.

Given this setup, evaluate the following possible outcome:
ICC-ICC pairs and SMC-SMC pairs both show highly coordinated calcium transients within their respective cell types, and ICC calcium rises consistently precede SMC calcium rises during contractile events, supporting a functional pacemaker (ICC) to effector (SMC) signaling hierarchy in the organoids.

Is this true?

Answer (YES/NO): YES